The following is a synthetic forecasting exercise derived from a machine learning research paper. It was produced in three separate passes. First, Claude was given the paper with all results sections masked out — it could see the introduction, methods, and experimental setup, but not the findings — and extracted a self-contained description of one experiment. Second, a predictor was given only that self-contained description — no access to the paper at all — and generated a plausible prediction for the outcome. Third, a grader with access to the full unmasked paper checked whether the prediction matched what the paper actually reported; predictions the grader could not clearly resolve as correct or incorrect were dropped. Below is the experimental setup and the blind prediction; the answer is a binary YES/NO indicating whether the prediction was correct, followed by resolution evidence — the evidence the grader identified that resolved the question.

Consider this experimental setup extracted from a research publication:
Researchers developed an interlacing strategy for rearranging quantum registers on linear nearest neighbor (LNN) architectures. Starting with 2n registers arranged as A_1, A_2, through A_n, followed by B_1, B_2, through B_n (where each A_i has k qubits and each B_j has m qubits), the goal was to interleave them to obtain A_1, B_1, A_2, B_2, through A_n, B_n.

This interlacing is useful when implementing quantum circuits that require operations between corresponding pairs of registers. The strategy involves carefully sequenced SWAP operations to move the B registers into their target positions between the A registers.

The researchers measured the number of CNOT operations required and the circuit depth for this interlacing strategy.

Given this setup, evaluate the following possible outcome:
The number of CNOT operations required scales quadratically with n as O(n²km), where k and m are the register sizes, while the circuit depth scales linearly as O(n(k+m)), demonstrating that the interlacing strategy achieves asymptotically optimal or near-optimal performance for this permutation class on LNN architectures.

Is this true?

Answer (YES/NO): NO